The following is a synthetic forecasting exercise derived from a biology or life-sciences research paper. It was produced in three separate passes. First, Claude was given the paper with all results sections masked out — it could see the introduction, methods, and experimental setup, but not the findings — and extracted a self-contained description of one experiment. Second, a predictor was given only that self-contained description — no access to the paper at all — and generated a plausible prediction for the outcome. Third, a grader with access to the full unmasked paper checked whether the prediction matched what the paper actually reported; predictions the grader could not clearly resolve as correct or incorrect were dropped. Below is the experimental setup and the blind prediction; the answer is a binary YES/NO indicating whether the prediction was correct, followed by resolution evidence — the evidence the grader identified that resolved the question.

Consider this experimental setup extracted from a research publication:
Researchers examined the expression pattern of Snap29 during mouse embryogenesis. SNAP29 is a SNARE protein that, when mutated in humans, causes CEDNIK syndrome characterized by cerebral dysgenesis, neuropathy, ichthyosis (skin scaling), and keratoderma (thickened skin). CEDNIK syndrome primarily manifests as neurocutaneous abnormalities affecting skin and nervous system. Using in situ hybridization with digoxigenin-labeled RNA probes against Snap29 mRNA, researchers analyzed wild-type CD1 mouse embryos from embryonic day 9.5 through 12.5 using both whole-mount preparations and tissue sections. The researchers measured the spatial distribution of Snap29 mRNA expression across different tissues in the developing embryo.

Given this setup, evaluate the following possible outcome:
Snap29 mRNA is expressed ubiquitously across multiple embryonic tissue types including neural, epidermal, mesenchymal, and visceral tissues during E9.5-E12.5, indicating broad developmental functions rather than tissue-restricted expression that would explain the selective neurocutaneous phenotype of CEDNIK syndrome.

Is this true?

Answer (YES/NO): YES